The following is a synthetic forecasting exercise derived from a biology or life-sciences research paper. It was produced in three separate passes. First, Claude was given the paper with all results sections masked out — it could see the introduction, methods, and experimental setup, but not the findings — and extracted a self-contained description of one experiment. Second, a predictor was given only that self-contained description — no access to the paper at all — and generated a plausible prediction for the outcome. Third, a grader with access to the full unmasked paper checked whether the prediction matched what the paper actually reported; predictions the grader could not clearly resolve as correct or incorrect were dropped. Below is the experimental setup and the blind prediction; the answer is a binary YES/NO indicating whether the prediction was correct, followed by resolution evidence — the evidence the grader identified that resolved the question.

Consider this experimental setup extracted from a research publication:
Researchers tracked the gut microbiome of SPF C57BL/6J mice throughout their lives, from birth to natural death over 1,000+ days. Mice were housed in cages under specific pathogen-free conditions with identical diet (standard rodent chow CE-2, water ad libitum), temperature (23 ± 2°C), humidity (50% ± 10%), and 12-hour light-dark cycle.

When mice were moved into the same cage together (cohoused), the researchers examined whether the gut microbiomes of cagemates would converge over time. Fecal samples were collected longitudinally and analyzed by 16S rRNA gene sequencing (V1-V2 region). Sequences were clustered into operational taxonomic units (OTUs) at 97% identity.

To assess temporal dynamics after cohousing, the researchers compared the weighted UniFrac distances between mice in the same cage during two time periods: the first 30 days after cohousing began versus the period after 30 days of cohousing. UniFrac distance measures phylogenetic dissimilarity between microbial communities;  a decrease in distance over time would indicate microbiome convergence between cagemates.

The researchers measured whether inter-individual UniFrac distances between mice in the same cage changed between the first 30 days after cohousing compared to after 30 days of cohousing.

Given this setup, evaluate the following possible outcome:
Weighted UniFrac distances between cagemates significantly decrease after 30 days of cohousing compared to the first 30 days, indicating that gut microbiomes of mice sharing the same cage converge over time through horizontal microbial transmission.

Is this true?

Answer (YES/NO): YES